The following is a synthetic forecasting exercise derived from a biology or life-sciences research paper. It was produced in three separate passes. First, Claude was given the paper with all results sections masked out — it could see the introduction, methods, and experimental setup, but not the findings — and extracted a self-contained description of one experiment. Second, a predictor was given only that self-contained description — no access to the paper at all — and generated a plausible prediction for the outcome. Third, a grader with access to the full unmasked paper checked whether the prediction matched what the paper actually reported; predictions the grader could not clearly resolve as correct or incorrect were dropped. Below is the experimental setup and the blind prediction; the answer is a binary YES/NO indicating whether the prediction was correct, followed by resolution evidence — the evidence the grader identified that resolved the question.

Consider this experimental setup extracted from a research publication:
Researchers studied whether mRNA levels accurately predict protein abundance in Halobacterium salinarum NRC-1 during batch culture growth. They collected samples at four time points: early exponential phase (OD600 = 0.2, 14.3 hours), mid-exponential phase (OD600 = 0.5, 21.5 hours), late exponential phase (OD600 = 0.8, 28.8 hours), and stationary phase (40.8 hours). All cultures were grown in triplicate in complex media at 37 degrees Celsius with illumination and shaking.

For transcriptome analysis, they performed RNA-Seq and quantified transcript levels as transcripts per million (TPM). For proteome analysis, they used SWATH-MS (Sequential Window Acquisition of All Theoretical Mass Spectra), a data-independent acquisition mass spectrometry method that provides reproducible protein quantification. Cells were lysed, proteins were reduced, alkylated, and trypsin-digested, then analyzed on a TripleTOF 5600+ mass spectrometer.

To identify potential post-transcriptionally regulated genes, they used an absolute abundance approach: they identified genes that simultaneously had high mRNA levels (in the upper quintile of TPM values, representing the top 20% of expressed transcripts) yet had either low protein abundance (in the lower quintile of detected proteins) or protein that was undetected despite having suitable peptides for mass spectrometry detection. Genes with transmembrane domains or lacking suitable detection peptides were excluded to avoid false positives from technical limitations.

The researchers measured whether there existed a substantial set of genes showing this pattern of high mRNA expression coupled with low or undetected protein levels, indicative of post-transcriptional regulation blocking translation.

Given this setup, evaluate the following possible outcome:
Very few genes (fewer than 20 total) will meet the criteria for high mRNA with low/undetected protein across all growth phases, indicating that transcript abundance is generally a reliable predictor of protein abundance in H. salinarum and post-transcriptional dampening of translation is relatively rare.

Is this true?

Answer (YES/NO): NO